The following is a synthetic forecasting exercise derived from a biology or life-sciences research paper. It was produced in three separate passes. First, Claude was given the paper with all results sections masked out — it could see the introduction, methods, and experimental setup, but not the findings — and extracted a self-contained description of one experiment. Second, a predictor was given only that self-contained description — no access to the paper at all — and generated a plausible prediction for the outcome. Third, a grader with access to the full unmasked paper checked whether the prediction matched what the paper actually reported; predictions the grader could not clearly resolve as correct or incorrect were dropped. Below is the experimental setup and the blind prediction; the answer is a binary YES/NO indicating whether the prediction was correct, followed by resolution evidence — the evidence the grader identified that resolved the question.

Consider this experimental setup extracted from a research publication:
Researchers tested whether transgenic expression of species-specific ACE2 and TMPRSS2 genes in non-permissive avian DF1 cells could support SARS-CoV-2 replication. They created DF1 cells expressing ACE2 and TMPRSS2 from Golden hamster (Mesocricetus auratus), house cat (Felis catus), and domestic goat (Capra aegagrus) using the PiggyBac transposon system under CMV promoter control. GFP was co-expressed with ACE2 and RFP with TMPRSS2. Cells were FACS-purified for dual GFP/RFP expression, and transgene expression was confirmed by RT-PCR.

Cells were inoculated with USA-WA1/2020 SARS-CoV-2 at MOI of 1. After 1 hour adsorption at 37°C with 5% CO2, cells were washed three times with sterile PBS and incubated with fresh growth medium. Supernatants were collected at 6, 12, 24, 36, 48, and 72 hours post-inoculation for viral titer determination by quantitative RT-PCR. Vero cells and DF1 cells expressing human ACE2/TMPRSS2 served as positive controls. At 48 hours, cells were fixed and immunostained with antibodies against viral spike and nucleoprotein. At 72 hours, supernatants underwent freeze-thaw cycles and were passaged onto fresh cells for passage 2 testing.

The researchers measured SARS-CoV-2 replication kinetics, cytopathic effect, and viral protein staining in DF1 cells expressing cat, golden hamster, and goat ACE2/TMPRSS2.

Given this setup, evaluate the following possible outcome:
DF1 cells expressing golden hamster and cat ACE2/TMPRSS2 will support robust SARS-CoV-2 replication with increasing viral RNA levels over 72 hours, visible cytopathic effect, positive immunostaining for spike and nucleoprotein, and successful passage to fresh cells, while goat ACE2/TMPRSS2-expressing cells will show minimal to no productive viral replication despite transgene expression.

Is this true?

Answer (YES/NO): NO